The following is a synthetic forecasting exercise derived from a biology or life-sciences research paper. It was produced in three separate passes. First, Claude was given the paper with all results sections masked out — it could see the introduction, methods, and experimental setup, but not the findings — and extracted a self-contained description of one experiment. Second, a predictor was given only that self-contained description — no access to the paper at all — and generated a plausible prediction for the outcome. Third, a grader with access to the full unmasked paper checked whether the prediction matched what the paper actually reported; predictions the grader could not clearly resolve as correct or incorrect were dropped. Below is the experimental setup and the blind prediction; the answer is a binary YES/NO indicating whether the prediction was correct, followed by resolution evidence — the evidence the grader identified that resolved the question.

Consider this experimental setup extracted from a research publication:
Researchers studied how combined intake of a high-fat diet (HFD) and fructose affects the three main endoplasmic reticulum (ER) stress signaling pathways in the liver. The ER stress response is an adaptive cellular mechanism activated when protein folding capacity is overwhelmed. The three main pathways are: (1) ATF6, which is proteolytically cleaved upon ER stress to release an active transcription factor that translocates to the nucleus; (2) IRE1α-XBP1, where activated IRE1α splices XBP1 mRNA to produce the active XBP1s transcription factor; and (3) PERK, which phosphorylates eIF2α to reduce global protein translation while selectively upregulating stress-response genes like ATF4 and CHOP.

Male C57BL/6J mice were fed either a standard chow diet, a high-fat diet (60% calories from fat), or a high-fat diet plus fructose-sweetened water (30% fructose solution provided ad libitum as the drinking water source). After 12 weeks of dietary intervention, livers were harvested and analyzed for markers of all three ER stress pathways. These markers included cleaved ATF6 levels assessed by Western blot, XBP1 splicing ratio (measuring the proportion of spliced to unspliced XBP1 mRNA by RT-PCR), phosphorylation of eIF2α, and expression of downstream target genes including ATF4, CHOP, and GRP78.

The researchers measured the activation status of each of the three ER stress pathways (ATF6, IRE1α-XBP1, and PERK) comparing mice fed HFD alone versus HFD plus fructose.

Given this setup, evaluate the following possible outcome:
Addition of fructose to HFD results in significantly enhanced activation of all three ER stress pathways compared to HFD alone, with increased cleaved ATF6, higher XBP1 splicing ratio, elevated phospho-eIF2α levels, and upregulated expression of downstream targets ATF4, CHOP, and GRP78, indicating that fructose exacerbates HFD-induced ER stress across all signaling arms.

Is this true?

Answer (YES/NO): NO